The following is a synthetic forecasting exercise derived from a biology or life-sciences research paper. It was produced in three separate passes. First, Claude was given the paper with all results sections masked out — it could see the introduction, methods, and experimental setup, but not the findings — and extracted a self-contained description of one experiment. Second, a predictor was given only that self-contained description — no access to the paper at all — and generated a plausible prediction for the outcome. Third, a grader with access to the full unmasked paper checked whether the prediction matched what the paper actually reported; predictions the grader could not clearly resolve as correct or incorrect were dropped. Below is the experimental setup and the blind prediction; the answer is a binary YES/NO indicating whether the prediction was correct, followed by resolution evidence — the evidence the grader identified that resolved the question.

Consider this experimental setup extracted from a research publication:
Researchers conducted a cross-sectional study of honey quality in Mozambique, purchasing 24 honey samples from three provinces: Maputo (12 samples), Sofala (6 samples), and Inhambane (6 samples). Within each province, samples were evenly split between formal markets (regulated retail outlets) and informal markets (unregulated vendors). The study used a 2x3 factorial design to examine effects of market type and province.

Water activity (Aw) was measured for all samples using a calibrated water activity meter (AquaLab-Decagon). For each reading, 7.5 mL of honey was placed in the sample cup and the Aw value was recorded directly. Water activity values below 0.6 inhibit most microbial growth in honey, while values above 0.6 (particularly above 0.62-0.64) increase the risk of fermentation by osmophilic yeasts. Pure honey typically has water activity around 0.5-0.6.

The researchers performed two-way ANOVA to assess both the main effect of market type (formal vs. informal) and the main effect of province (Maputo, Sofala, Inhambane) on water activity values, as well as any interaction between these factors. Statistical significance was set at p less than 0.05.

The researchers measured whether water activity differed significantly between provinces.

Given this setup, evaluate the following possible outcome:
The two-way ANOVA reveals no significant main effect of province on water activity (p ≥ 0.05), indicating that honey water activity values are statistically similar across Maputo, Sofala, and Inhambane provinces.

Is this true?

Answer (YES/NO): YES